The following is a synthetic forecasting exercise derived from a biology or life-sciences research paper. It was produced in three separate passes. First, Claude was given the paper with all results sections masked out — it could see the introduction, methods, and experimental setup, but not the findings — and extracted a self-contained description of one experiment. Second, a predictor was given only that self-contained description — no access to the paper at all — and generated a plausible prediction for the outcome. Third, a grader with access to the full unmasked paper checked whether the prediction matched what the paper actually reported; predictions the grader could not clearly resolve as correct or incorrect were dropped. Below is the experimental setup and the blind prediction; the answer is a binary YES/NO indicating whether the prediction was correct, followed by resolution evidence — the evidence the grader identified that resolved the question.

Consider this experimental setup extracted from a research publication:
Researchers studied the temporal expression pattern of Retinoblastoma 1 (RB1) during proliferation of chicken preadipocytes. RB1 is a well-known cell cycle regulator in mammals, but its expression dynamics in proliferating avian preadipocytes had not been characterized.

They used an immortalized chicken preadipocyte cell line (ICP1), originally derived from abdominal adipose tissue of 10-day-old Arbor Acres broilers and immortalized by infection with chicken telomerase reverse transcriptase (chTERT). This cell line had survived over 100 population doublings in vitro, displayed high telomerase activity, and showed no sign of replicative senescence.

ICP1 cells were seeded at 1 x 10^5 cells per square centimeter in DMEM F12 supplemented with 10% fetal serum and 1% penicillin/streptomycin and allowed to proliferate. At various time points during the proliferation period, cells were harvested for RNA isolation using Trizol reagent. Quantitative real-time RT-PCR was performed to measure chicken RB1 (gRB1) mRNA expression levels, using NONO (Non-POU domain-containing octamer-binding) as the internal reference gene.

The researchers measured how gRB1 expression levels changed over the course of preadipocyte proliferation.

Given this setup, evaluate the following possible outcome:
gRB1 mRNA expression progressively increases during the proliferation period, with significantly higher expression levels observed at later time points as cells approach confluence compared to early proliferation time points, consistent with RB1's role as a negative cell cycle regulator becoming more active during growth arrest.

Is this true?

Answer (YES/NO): NO